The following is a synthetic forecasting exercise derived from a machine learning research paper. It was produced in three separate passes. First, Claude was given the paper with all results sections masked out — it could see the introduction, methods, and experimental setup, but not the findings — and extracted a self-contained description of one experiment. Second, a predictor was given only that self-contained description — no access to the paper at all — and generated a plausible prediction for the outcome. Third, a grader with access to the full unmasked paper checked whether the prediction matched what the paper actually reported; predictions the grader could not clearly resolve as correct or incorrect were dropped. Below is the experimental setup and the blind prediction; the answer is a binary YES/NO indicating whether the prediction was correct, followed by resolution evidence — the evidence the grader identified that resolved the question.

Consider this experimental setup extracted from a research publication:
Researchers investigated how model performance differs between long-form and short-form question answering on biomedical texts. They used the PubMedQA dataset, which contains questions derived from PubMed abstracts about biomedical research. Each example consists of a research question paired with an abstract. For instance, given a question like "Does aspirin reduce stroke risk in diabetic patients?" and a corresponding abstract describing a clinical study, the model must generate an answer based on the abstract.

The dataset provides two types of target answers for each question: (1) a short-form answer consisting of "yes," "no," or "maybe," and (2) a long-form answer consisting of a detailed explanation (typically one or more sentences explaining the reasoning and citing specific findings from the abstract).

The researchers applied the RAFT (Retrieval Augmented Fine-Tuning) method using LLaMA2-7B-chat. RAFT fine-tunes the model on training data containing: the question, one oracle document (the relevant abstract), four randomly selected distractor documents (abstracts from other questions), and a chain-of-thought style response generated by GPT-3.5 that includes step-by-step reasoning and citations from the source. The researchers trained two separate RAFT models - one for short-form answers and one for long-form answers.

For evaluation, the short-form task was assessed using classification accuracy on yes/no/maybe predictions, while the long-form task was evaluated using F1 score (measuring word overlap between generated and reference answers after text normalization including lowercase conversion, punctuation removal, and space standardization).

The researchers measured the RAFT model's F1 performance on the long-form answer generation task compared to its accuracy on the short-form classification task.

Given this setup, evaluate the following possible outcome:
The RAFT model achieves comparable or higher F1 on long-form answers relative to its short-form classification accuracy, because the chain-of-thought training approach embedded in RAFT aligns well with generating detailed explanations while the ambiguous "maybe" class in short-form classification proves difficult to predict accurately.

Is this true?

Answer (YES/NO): NO